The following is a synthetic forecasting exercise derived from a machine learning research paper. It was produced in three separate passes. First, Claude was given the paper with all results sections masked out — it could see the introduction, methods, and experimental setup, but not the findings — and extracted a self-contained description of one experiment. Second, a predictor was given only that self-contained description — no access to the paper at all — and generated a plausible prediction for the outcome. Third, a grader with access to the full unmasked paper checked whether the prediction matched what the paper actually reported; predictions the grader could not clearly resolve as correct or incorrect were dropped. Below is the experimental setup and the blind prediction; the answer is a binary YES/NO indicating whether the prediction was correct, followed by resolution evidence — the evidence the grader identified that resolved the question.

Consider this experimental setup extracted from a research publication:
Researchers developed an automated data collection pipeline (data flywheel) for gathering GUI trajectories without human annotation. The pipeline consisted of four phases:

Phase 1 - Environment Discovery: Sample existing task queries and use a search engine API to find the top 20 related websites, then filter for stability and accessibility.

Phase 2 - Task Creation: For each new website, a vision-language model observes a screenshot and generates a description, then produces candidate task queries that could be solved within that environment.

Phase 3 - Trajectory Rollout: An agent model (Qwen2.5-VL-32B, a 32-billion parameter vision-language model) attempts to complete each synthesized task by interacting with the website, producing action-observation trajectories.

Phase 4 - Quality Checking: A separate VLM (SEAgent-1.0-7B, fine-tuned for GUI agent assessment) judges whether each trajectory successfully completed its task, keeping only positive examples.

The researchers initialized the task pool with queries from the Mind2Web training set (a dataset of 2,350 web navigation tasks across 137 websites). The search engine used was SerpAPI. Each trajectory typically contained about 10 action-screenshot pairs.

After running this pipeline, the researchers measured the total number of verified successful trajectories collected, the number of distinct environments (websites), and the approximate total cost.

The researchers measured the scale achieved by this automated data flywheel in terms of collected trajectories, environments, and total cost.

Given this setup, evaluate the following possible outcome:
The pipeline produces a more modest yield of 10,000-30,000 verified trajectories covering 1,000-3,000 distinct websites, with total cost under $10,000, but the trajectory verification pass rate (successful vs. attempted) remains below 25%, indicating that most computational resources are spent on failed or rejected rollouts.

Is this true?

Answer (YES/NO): NO